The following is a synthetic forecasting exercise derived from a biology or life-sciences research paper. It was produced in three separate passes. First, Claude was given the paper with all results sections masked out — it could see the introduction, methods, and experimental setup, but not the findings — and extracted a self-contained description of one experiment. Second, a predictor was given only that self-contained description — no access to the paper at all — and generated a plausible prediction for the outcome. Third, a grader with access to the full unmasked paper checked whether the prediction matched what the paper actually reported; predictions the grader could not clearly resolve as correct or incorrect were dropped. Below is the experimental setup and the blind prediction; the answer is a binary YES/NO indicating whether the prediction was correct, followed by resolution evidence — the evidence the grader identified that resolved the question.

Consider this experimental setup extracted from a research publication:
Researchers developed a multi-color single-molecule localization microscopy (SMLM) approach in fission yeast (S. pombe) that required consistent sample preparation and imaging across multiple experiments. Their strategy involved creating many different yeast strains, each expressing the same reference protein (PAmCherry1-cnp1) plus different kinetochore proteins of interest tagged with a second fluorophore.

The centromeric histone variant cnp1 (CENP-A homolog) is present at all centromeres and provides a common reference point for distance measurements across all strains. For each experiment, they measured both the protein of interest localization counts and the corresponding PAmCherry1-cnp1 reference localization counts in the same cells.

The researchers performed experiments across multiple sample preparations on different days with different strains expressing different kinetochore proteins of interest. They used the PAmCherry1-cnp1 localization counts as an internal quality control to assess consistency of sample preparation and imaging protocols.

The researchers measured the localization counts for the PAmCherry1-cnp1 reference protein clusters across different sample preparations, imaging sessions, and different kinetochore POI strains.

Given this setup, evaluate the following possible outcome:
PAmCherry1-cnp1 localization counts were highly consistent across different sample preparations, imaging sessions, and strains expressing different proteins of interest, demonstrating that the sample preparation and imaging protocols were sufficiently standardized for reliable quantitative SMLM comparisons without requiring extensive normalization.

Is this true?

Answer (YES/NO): YES